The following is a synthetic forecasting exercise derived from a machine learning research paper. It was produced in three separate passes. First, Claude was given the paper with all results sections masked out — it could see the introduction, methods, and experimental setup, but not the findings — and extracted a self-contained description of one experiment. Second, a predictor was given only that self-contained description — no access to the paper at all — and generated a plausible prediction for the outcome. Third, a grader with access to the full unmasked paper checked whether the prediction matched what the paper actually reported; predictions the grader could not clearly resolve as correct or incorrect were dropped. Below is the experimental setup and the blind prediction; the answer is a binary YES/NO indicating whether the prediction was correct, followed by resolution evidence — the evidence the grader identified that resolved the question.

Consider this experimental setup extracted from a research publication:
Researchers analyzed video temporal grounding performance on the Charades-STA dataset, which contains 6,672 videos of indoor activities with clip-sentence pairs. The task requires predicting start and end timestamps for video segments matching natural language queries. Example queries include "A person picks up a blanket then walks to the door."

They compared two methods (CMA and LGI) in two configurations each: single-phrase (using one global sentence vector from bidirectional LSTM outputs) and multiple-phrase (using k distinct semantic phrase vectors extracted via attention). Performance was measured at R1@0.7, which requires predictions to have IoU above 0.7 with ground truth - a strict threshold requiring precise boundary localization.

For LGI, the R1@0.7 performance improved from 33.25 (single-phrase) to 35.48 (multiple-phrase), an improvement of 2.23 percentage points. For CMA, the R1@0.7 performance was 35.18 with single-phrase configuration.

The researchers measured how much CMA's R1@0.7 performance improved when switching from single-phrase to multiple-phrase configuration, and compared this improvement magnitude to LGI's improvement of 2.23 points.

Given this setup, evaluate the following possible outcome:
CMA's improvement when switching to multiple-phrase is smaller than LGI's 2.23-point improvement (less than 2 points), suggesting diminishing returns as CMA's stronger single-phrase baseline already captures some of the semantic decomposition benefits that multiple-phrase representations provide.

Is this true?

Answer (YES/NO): NO